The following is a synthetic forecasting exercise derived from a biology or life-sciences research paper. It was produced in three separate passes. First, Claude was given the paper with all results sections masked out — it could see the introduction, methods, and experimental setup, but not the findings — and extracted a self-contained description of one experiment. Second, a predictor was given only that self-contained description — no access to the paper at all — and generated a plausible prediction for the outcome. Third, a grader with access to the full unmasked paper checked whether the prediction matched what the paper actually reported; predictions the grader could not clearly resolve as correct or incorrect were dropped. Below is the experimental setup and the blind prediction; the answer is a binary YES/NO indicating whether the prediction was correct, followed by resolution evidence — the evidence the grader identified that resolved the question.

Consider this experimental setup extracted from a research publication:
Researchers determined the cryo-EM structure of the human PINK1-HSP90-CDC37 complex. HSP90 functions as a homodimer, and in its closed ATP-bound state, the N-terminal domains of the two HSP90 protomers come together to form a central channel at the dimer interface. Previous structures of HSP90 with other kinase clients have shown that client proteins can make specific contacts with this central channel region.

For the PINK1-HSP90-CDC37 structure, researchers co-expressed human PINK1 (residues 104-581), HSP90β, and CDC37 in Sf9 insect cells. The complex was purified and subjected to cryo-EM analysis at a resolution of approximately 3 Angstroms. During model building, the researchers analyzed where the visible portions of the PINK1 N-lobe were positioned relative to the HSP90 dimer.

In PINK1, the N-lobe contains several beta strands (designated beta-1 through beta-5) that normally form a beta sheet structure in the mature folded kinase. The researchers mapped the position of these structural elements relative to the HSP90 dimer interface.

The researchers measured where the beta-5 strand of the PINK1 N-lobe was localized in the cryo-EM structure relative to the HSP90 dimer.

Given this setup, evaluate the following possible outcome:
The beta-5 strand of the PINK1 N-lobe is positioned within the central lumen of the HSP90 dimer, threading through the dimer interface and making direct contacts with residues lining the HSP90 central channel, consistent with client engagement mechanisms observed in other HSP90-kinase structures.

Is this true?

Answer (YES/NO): YES